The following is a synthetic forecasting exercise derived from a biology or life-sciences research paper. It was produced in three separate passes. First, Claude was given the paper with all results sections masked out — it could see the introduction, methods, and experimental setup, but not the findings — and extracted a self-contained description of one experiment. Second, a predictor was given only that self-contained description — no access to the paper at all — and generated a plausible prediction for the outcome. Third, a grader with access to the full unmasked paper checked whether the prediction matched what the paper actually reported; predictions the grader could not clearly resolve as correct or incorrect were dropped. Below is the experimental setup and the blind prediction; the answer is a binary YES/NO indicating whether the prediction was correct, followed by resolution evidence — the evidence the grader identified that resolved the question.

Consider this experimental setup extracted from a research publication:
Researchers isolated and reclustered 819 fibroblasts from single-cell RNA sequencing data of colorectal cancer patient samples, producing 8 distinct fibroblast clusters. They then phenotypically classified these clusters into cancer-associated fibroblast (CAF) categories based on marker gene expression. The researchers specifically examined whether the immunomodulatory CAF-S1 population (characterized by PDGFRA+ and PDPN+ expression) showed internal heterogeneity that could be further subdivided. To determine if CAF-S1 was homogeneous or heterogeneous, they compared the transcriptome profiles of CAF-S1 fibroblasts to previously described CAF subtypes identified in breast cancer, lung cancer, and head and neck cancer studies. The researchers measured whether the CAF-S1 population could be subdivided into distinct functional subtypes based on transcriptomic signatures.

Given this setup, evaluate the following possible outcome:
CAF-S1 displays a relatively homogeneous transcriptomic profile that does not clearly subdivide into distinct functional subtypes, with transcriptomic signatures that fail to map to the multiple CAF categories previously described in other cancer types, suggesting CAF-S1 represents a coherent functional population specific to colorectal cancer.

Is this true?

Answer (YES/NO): NO